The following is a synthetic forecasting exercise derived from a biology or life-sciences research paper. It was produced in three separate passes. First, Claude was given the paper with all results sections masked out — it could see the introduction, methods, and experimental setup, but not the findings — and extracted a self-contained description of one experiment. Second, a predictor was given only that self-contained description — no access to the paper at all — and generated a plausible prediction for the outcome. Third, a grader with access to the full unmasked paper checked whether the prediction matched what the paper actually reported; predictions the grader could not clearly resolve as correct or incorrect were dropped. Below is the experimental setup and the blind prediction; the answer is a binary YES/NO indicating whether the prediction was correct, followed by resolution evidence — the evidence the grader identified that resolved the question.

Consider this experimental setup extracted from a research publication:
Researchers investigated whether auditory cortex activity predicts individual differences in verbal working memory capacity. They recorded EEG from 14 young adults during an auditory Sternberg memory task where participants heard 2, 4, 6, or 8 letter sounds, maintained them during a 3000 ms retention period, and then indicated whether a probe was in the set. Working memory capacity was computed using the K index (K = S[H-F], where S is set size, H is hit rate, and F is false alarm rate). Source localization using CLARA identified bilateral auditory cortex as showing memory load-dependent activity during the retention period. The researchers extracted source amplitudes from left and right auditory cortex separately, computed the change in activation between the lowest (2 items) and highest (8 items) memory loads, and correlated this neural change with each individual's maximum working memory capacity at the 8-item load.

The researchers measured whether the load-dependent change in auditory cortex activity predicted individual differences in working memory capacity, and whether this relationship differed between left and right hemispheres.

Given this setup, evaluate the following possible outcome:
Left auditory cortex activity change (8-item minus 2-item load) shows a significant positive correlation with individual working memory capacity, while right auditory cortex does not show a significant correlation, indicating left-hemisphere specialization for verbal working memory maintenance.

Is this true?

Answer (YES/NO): YES